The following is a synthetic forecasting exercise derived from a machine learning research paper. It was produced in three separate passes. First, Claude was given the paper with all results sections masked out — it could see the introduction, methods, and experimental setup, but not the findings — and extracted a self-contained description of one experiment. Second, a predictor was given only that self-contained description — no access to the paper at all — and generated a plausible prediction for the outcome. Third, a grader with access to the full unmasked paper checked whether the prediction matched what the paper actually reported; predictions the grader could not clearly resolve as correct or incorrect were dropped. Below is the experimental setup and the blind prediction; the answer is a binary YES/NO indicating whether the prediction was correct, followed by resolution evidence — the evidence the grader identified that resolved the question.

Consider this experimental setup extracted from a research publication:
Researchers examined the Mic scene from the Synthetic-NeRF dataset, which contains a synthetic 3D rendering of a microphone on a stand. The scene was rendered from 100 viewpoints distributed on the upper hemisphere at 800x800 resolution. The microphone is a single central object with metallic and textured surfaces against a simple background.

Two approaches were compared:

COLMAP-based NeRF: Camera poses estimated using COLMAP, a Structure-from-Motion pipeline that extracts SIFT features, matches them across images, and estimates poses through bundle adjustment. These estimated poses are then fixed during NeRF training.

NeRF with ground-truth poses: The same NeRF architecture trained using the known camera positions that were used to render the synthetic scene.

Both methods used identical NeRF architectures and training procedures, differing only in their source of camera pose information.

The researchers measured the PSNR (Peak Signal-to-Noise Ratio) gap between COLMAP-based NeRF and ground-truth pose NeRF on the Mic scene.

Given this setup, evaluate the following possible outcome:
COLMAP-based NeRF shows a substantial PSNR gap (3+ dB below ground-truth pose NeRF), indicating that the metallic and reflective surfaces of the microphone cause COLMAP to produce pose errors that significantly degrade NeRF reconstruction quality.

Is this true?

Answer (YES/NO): YES